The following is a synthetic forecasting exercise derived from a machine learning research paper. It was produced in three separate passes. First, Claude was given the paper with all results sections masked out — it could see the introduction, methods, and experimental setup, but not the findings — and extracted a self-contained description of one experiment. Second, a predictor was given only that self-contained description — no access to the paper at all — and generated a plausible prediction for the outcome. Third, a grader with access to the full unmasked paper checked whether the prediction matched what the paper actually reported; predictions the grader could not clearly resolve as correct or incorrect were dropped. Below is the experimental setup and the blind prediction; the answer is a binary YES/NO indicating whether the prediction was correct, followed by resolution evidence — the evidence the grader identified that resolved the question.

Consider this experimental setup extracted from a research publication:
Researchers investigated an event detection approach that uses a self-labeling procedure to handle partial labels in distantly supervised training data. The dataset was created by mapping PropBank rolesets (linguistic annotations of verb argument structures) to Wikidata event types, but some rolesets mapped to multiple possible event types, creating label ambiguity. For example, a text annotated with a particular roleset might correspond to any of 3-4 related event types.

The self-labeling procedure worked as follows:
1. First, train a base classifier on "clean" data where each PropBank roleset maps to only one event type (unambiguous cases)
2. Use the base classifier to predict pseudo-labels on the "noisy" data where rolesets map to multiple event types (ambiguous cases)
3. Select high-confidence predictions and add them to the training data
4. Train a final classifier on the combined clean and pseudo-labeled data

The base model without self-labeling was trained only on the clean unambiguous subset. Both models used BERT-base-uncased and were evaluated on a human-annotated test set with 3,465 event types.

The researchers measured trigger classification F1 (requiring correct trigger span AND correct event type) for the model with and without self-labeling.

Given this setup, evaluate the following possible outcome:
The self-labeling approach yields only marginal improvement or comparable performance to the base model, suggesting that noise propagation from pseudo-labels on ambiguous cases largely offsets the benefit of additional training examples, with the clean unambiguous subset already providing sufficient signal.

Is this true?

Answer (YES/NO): NO